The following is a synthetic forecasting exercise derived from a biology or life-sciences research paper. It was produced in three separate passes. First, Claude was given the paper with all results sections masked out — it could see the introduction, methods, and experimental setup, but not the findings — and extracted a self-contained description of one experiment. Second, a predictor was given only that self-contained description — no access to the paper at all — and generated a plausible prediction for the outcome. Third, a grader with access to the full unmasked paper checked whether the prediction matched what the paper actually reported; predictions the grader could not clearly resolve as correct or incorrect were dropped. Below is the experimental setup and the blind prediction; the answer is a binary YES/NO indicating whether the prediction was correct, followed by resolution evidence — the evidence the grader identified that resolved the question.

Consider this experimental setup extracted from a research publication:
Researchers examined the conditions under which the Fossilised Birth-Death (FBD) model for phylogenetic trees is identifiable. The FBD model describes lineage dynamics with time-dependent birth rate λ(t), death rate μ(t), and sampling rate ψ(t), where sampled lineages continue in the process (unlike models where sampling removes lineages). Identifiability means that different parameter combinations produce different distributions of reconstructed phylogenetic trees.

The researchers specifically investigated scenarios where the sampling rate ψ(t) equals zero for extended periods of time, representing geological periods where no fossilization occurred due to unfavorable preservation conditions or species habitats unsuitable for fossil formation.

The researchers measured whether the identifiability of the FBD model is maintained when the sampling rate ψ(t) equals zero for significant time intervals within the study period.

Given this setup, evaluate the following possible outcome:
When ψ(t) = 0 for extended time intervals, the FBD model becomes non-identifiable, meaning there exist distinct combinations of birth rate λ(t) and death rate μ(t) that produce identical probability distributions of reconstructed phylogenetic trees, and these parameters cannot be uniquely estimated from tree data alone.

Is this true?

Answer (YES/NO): YES